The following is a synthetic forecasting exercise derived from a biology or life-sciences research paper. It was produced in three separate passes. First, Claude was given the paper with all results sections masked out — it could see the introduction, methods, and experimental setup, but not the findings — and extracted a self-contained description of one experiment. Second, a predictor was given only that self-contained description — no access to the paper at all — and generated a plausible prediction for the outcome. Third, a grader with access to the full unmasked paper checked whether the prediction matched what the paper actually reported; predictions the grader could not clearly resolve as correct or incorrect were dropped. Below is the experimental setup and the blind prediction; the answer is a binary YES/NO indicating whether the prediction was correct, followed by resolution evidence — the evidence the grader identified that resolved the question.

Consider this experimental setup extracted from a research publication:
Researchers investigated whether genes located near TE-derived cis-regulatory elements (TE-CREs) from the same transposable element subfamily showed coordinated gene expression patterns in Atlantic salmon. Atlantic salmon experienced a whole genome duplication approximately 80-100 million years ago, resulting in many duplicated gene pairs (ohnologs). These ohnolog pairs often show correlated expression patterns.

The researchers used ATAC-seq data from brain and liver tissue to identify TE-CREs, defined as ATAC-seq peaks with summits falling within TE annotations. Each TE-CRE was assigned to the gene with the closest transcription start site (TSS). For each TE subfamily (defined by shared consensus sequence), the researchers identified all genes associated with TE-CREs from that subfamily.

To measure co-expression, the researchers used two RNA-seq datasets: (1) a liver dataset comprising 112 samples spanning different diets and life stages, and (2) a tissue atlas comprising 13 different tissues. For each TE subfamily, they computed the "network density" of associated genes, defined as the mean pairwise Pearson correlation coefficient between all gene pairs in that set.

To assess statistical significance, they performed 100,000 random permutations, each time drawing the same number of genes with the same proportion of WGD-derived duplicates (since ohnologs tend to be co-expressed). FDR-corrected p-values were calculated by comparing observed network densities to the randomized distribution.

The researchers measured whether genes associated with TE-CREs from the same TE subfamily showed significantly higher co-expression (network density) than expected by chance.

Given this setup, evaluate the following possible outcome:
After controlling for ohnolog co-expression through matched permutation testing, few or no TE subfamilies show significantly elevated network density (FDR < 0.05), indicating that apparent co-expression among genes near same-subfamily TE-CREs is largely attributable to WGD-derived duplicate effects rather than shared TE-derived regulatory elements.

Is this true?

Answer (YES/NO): NO